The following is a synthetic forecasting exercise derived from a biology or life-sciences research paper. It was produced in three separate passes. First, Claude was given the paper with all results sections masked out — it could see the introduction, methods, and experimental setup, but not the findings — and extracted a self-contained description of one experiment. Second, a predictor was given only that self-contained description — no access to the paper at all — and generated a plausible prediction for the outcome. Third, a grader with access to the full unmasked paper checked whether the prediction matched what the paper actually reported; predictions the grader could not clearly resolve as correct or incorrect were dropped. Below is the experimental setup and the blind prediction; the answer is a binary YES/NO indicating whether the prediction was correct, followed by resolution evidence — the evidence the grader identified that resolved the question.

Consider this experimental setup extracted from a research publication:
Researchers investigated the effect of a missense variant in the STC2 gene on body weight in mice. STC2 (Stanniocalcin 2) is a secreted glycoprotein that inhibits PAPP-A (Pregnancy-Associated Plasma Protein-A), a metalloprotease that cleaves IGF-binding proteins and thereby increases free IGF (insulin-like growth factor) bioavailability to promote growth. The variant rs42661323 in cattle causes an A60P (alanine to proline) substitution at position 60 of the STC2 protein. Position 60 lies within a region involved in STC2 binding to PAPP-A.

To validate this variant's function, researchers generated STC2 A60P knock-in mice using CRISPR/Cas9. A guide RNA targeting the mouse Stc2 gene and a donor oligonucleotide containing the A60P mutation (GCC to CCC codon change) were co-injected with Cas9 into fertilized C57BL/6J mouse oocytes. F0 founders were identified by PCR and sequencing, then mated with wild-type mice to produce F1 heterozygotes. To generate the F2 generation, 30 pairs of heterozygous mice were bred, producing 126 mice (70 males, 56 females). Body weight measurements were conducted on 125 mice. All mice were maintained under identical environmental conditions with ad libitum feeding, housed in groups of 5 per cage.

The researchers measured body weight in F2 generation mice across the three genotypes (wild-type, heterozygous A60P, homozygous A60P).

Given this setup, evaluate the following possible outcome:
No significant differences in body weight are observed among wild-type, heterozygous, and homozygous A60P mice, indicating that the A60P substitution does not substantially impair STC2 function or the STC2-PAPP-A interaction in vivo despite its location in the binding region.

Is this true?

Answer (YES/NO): NO